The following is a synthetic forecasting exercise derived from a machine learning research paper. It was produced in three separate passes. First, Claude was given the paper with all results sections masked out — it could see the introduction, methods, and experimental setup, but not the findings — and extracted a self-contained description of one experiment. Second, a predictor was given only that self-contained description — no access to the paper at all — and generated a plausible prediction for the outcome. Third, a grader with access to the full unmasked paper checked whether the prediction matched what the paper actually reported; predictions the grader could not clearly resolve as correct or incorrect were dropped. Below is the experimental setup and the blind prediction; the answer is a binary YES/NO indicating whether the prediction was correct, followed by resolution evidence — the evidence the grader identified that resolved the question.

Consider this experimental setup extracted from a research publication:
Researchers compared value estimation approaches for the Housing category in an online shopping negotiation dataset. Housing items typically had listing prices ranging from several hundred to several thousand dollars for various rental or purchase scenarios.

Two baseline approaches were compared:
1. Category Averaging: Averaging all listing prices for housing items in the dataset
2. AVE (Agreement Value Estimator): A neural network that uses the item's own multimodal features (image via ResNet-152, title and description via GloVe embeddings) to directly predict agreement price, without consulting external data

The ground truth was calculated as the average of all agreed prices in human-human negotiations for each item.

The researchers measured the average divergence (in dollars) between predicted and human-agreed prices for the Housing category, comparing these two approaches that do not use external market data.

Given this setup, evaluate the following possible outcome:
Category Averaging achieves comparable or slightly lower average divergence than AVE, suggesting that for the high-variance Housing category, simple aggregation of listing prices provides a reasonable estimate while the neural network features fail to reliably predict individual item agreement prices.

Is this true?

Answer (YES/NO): YES